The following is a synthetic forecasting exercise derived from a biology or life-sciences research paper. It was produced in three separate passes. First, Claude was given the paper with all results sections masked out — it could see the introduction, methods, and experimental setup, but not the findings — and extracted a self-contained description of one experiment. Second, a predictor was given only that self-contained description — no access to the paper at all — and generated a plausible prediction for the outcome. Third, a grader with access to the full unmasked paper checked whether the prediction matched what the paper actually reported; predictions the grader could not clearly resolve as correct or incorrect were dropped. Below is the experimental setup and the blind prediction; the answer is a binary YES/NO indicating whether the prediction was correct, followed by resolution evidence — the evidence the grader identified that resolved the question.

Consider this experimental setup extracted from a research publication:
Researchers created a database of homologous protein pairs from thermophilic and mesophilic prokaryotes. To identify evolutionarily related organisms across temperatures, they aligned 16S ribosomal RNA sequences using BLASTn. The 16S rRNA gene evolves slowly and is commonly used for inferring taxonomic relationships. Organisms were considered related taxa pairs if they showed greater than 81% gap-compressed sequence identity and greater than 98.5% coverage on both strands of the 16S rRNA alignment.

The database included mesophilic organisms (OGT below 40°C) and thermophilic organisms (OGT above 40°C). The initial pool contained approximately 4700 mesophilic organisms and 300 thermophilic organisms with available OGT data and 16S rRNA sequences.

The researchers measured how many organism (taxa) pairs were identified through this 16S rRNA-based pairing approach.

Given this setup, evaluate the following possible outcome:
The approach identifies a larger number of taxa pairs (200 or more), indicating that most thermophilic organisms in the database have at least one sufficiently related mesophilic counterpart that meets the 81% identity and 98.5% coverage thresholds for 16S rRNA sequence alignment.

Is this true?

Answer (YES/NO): YES